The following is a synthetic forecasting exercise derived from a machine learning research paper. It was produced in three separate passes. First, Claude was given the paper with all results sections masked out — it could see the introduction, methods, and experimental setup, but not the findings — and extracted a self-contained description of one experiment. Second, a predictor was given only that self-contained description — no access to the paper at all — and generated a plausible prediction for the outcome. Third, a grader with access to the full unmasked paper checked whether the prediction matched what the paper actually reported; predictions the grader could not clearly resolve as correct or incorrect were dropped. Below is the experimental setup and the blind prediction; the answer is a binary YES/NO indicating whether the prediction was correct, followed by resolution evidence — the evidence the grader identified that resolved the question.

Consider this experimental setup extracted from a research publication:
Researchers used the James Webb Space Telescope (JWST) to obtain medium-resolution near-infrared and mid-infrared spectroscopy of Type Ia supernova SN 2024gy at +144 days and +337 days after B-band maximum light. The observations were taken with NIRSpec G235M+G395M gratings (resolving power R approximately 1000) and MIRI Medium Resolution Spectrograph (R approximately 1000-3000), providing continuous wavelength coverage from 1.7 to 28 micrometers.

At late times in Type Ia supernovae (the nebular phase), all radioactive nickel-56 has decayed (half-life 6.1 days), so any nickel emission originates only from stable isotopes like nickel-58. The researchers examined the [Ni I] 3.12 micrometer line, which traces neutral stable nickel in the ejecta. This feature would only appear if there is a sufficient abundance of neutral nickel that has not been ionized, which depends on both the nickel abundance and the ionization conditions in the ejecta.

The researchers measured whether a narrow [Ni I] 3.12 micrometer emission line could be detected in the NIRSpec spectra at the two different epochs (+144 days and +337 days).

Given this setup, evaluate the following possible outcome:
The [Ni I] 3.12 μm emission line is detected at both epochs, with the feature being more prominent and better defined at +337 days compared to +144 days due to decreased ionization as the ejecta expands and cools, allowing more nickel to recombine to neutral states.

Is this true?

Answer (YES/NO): NO